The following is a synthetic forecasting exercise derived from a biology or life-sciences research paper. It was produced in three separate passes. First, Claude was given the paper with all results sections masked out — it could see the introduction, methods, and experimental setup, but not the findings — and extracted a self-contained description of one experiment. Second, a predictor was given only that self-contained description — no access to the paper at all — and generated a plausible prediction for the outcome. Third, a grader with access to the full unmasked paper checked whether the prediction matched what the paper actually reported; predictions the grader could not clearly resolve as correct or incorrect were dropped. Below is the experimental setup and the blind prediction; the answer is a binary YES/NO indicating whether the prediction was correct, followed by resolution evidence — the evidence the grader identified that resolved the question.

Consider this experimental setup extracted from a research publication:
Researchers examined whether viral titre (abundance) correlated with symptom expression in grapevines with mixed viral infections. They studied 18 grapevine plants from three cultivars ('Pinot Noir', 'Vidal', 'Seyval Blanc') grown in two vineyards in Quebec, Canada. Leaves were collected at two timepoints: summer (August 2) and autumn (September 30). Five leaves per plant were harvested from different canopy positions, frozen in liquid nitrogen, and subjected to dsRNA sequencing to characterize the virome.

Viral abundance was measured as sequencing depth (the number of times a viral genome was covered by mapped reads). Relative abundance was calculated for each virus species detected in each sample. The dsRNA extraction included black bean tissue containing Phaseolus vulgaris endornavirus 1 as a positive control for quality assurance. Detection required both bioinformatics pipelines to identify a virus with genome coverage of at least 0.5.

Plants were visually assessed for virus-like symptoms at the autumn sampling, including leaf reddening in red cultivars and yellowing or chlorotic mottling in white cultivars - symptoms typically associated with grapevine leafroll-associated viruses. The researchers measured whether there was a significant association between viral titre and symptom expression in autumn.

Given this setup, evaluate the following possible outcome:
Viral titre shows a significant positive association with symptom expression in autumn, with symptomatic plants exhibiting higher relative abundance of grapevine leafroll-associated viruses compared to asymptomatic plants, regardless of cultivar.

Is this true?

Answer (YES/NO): NO